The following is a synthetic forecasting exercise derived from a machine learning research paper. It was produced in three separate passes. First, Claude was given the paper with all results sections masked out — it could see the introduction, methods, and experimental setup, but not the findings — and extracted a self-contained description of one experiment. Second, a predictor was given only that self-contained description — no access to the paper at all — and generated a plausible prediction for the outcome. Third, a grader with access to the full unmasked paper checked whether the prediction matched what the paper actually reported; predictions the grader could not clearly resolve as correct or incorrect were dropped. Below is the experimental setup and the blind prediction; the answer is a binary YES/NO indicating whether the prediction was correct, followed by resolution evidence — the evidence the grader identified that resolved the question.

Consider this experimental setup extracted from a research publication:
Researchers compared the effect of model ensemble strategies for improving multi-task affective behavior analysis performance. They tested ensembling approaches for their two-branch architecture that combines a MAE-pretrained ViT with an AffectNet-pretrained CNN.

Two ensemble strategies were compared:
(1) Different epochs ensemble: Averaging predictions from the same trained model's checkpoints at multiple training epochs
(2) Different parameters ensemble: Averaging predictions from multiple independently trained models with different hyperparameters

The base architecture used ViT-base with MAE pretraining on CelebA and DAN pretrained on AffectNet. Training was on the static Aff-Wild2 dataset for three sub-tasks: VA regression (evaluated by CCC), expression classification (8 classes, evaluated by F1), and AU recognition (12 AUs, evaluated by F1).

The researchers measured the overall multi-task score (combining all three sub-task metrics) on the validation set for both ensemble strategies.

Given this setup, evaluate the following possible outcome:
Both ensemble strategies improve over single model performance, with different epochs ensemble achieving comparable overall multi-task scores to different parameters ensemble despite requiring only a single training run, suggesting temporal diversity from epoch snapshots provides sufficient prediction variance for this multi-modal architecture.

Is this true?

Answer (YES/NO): NO